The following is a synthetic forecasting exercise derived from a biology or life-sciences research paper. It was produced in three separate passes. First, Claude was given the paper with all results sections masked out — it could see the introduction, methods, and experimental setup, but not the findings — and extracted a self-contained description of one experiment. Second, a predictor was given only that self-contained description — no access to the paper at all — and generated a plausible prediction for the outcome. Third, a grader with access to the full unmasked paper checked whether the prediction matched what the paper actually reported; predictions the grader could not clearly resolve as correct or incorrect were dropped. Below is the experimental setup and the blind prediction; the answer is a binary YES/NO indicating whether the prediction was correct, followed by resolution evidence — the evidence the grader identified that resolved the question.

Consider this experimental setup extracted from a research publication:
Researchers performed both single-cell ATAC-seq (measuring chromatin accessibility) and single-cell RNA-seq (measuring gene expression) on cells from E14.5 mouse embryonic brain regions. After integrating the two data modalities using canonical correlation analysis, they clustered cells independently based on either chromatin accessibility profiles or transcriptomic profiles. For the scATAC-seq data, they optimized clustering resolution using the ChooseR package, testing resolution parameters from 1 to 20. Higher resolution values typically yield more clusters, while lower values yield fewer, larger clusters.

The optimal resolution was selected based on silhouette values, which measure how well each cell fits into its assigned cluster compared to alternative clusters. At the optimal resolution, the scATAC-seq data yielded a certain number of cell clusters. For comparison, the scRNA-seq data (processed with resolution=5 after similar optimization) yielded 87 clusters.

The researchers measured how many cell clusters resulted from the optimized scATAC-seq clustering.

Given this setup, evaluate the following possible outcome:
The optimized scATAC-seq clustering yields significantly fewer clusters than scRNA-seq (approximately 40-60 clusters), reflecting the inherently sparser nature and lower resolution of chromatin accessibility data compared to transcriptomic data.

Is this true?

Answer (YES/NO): NO